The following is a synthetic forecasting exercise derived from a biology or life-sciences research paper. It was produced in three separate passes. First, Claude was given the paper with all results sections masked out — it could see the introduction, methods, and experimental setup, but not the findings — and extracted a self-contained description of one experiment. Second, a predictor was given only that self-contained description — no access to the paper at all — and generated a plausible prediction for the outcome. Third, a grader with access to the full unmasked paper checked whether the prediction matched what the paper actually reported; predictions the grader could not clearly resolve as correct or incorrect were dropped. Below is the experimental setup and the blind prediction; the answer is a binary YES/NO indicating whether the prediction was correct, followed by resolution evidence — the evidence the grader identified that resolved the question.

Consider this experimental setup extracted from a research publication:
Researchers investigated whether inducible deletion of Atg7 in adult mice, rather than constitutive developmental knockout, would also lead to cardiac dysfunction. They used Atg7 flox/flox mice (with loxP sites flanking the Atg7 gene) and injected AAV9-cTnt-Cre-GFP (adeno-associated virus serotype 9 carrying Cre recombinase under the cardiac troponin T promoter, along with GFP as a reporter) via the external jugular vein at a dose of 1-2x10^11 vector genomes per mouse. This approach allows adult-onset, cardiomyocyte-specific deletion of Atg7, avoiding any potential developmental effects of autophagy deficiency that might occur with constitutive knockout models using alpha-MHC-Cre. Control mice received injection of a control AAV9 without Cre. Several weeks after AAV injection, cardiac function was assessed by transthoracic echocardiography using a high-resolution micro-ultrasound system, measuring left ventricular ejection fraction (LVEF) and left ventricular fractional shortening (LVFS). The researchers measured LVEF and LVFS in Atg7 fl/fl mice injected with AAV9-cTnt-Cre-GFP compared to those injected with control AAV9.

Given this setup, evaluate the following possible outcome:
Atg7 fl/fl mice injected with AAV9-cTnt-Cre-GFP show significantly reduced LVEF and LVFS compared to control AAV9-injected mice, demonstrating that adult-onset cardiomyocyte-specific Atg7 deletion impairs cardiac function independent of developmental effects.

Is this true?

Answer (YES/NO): YES